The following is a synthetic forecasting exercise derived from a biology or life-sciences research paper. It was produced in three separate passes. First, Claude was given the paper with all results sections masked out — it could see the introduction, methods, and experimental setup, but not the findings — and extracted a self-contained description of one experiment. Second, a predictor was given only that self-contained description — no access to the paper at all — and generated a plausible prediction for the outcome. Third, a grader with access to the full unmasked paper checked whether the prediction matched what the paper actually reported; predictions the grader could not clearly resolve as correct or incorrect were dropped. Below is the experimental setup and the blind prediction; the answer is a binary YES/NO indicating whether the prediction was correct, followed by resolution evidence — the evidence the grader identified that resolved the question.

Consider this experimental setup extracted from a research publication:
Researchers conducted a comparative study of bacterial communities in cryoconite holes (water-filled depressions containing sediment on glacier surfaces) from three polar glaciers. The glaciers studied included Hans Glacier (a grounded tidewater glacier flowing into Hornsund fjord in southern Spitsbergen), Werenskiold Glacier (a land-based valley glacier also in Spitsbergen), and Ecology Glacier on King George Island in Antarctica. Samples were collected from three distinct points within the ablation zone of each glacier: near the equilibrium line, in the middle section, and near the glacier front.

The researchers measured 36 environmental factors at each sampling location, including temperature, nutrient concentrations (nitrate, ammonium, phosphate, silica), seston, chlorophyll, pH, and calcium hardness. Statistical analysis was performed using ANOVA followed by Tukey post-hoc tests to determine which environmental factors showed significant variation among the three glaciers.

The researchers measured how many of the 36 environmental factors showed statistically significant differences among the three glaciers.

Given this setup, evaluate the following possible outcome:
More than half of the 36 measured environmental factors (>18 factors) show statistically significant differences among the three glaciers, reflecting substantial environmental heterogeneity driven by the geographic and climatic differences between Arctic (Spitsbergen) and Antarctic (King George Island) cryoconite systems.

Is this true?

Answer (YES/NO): NO